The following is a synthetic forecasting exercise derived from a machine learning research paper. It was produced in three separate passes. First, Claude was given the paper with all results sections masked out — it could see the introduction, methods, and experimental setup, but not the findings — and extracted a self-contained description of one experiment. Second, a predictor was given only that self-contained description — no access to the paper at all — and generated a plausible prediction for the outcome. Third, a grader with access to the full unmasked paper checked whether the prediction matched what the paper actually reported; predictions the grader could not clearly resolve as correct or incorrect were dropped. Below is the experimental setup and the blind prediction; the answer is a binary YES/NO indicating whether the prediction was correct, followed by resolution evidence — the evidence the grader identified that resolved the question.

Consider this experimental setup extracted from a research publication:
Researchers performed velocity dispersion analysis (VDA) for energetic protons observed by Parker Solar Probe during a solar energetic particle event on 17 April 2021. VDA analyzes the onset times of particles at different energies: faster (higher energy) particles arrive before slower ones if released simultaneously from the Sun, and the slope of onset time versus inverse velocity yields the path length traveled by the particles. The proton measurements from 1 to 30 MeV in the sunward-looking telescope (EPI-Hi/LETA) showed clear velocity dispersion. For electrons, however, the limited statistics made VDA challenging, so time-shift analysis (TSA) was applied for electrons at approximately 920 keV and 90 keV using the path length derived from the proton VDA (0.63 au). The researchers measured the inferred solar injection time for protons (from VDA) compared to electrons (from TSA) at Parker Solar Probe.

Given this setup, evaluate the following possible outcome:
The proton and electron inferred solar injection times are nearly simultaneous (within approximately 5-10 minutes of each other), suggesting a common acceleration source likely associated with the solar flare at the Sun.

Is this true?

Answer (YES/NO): NO